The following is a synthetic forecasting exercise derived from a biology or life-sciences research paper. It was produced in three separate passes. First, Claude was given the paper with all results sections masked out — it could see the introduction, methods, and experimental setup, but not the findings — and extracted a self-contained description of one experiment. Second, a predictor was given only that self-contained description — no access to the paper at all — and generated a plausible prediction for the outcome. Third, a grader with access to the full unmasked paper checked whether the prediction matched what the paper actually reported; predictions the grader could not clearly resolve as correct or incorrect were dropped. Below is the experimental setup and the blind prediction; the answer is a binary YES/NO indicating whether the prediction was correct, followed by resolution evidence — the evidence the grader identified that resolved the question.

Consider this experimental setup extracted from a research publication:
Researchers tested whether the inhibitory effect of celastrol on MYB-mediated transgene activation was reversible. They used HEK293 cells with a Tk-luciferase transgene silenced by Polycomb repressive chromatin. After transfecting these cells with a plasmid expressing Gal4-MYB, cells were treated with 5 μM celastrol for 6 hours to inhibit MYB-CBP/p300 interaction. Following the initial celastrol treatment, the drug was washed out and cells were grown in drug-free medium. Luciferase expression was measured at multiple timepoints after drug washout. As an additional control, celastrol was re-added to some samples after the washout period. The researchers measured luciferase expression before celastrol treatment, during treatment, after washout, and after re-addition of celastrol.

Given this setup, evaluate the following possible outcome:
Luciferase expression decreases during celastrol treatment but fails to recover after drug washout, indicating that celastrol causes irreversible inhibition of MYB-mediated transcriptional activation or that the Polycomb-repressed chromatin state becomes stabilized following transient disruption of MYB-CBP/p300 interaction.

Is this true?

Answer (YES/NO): NO